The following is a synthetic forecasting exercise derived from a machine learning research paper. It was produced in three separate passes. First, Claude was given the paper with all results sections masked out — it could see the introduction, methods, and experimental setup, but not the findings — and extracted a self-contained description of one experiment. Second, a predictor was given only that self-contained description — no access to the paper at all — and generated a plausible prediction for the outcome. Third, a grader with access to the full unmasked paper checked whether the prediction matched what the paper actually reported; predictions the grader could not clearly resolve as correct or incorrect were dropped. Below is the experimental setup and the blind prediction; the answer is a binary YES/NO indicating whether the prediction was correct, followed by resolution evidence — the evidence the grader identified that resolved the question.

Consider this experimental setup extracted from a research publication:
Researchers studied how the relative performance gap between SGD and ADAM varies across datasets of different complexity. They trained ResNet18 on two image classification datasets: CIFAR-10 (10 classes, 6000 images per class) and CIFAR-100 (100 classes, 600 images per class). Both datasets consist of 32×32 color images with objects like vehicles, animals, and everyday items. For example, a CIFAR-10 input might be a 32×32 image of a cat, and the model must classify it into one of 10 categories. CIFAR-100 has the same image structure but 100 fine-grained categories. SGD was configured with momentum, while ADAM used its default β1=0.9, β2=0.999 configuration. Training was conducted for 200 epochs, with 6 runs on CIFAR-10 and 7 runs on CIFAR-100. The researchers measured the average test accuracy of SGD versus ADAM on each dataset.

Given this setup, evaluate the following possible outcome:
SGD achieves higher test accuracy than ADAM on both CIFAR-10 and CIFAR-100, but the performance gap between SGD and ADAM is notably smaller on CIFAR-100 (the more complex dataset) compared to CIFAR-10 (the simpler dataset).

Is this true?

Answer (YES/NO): NO